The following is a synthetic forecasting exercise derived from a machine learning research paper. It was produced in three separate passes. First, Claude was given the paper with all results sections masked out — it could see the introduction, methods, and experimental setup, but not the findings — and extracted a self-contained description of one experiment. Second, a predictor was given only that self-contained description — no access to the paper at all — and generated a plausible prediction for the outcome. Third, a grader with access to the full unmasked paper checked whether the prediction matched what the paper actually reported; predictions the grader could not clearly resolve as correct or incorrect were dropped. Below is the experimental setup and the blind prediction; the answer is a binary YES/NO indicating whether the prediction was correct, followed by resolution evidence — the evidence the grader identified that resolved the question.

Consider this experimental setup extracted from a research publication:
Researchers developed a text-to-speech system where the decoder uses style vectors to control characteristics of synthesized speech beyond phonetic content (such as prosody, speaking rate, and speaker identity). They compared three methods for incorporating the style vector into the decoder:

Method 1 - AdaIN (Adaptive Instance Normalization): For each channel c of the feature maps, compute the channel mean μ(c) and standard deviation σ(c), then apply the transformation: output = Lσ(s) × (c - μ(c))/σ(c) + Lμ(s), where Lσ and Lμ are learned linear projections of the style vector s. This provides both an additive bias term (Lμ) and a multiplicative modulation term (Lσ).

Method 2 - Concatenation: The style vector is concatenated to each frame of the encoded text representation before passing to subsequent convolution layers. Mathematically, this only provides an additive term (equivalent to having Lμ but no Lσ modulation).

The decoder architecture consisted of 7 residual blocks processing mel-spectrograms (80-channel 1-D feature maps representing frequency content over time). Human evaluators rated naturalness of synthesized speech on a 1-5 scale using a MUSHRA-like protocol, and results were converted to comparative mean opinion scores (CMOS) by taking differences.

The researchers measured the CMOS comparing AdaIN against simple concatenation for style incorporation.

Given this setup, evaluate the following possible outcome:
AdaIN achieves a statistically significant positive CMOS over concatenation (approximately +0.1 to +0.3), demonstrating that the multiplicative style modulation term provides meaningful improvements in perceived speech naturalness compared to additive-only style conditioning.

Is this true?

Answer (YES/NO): NO